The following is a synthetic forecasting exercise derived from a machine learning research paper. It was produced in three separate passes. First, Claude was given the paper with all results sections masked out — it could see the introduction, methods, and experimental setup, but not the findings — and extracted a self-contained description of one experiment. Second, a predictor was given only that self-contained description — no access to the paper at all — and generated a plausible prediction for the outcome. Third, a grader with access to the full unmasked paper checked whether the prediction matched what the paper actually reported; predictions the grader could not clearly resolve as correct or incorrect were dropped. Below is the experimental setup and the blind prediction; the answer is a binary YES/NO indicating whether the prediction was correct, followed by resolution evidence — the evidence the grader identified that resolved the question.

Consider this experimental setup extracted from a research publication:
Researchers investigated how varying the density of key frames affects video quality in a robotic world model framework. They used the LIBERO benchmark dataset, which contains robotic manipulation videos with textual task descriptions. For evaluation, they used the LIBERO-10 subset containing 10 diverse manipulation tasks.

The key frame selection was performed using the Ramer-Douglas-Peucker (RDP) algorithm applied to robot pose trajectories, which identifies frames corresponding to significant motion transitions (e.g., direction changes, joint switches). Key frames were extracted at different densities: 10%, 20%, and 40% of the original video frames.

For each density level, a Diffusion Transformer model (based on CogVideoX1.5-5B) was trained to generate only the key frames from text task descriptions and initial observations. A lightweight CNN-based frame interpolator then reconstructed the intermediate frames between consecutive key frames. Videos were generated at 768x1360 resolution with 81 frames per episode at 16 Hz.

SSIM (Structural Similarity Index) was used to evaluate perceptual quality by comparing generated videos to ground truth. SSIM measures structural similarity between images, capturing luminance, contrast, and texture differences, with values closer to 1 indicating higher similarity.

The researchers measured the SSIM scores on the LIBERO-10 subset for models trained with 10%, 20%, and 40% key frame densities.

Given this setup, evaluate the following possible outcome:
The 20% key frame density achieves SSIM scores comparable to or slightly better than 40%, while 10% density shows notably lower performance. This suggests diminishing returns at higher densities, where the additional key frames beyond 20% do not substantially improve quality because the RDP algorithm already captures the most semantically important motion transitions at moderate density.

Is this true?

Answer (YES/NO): NO